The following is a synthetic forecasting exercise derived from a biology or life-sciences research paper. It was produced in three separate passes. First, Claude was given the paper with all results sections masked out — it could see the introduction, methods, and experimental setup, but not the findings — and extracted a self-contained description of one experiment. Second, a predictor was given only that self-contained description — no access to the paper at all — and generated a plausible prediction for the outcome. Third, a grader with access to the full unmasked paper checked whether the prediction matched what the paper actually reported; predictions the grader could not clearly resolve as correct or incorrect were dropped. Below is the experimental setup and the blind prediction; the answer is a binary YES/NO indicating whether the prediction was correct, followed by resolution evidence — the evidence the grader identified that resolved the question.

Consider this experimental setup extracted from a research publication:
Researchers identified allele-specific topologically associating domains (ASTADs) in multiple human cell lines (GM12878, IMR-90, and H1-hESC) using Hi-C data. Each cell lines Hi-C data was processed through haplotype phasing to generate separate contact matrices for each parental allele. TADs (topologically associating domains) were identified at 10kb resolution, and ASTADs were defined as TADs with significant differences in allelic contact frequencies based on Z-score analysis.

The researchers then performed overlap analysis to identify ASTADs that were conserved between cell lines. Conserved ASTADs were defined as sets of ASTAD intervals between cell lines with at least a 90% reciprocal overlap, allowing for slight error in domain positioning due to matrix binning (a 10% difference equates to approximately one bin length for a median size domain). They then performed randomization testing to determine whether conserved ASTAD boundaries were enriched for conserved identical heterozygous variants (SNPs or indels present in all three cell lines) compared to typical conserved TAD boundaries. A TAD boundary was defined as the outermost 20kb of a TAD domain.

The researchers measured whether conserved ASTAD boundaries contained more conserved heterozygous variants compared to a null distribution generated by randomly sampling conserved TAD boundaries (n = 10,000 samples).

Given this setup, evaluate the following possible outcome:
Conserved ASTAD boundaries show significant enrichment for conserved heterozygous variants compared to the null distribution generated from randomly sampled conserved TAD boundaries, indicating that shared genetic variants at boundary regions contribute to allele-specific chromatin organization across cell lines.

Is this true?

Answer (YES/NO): YES